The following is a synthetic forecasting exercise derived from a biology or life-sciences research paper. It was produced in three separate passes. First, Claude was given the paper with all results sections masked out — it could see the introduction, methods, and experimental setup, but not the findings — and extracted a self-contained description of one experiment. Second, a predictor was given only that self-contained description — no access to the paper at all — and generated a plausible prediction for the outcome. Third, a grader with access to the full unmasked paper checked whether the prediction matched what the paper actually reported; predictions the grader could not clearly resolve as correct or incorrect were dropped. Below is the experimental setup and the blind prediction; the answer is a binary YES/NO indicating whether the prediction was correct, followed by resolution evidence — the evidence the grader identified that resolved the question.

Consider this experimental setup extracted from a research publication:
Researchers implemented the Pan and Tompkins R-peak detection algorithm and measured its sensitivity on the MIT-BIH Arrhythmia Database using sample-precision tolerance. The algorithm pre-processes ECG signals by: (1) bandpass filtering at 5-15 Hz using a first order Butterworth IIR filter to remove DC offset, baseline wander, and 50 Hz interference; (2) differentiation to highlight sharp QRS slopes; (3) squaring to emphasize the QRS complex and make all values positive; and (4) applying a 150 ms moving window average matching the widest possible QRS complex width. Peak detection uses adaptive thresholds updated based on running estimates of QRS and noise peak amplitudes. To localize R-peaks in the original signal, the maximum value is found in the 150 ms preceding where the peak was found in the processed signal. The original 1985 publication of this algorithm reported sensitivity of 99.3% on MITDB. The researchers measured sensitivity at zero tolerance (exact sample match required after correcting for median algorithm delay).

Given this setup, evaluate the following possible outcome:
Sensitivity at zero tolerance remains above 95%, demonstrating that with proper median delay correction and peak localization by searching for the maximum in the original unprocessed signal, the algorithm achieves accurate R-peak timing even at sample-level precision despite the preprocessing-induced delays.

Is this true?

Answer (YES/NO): NO